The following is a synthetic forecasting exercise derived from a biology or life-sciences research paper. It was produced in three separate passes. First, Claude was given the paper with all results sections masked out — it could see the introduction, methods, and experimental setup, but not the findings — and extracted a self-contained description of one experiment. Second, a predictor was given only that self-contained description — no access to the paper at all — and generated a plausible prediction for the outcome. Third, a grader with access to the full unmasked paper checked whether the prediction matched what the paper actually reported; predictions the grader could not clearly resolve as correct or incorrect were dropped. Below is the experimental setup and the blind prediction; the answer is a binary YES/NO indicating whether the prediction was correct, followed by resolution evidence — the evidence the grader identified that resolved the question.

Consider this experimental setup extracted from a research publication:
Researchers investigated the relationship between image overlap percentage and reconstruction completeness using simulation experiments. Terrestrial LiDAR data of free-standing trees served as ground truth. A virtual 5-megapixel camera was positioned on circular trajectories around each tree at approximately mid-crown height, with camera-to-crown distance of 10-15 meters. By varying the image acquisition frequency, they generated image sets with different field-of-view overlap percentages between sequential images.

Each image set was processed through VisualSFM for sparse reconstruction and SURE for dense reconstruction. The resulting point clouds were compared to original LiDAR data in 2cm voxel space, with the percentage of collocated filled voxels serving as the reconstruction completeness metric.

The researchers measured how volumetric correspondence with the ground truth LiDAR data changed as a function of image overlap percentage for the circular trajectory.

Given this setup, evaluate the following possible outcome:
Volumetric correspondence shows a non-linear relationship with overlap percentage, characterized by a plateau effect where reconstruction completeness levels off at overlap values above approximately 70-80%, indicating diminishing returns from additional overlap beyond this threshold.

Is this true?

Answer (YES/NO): YES